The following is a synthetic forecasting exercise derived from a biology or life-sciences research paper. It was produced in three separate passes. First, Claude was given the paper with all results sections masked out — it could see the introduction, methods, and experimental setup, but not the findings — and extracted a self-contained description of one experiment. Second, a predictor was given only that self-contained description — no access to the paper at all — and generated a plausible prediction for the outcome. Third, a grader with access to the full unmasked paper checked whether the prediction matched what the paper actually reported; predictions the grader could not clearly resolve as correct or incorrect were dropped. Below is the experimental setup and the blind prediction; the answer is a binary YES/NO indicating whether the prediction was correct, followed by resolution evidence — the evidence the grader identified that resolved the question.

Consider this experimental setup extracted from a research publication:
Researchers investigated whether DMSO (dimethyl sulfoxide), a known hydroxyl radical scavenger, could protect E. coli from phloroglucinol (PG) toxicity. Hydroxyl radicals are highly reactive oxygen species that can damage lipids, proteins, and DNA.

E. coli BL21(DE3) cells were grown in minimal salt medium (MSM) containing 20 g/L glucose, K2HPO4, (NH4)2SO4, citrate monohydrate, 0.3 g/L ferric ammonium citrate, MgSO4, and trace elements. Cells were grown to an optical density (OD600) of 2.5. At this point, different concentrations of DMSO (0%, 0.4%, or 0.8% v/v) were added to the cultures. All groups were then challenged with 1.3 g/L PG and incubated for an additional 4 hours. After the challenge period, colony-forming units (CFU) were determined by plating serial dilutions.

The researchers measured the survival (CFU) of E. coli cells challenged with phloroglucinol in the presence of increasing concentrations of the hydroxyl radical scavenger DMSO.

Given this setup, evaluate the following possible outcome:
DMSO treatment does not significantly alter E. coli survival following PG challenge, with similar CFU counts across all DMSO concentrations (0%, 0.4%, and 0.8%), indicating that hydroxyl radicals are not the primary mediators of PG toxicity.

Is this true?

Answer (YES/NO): NO